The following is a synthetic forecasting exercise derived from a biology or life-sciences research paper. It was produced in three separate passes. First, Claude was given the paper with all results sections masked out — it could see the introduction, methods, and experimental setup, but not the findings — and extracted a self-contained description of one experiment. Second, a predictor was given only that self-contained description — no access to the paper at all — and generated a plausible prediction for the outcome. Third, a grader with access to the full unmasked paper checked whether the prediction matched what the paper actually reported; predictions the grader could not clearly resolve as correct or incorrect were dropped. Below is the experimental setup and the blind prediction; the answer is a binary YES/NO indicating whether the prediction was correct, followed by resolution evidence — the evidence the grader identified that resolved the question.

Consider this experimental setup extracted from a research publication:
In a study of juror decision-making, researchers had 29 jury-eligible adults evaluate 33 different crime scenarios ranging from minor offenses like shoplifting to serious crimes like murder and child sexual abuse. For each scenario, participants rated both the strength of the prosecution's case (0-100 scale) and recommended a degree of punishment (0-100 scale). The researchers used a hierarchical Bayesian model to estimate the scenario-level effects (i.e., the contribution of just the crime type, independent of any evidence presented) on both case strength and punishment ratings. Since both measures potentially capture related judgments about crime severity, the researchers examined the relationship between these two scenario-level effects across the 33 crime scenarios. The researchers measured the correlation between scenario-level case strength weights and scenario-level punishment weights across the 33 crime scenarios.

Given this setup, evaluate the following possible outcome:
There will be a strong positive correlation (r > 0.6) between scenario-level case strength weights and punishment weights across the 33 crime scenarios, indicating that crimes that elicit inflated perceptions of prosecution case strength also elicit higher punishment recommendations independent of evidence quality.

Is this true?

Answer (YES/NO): YES